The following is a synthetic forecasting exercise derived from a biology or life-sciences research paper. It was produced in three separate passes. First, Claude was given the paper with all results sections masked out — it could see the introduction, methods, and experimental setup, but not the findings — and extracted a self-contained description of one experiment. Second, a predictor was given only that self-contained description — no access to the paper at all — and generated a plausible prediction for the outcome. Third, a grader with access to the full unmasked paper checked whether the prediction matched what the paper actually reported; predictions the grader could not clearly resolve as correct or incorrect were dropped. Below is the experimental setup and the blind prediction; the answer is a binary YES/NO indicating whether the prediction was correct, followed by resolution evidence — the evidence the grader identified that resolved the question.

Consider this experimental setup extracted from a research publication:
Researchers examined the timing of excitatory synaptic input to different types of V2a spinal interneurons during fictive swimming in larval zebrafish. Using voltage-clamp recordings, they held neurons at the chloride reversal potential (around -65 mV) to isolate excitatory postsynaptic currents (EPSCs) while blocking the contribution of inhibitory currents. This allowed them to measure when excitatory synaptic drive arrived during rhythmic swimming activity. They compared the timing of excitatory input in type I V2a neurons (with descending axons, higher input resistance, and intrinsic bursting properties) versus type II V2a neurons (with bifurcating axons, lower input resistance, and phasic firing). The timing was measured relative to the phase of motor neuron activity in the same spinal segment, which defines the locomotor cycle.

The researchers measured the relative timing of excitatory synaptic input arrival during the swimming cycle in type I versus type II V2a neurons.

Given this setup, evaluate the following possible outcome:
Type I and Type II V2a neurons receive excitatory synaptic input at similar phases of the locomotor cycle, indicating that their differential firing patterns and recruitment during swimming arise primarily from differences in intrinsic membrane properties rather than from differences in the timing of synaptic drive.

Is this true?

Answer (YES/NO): NO